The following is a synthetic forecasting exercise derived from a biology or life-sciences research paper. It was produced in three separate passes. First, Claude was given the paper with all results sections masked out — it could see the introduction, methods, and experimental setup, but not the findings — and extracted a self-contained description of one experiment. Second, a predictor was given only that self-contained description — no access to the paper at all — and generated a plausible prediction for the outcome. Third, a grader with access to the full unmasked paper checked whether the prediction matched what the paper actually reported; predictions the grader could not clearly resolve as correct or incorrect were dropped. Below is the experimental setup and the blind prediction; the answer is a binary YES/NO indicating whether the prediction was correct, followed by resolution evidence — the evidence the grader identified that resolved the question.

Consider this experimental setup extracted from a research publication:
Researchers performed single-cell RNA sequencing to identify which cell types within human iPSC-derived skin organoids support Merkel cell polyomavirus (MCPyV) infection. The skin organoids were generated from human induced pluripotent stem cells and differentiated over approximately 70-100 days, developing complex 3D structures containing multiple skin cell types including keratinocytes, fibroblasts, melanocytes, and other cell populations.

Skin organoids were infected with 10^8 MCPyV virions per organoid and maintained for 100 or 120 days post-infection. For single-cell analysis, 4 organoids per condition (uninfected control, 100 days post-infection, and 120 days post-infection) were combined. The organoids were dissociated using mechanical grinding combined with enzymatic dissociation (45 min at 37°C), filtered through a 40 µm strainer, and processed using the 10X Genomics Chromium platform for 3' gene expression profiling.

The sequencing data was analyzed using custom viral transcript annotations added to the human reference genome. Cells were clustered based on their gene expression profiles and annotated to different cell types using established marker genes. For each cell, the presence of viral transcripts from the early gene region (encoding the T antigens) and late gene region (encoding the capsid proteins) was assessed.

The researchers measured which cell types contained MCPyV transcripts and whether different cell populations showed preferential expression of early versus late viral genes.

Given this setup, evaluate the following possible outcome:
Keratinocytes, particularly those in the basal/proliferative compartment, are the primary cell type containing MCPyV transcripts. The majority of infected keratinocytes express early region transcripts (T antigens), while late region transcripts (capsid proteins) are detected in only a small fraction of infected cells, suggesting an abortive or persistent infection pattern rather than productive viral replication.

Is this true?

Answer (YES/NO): NO